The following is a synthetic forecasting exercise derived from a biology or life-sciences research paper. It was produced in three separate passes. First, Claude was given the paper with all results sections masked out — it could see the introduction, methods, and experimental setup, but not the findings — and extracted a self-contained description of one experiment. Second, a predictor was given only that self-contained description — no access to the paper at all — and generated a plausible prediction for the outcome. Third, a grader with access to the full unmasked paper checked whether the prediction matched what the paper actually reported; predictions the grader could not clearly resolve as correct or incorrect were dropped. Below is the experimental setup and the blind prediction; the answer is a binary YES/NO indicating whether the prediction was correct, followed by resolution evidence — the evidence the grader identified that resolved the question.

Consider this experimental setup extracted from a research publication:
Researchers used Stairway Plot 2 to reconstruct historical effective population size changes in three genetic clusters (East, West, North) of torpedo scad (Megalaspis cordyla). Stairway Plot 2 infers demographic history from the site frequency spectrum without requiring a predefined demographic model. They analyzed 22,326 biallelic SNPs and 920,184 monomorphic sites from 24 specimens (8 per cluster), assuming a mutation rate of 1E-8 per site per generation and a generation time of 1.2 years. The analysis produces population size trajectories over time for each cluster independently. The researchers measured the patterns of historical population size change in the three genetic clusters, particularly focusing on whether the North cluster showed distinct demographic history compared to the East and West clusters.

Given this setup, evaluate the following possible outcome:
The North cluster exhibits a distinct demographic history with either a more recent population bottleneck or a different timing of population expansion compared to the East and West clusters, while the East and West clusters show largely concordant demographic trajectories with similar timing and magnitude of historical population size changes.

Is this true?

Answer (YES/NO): NO